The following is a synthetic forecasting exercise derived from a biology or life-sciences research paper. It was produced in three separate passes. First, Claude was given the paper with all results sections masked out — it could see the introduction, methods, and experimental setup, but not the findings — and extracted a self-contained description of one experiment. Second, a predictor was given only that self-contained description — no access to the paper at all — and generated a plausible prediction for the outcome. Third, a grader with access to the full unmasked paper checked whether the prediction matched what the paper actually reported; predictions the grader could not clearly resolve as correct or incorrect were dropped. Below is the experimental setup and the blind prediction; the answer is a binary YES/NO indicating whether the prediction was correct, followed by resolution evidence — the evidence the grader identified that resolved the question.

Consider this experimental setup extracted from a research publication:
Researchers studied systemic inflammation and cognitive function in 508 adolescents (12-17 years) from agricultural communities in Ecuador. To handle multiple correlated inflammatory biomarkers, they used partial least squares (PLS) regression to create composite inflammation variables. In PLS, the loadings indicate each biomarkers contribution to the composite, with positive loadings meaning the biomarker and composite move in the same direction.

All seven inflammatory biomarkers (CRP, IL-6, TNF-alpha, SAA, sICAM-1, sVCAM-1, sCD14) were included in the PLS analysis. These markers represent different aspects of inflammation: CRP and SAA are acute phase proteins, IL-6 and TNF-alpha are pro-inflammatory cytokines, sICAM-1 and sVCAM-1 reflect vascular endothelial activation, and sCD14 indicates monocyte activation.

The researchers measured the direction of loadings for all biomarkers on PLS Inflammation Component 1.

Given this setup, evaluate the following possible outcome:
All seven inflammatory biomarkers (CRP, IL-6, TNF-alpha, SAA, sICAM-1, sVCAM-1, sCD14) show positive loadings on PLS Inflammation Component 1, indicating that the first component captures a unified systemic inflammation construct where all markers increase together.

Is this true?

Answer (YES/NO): NO